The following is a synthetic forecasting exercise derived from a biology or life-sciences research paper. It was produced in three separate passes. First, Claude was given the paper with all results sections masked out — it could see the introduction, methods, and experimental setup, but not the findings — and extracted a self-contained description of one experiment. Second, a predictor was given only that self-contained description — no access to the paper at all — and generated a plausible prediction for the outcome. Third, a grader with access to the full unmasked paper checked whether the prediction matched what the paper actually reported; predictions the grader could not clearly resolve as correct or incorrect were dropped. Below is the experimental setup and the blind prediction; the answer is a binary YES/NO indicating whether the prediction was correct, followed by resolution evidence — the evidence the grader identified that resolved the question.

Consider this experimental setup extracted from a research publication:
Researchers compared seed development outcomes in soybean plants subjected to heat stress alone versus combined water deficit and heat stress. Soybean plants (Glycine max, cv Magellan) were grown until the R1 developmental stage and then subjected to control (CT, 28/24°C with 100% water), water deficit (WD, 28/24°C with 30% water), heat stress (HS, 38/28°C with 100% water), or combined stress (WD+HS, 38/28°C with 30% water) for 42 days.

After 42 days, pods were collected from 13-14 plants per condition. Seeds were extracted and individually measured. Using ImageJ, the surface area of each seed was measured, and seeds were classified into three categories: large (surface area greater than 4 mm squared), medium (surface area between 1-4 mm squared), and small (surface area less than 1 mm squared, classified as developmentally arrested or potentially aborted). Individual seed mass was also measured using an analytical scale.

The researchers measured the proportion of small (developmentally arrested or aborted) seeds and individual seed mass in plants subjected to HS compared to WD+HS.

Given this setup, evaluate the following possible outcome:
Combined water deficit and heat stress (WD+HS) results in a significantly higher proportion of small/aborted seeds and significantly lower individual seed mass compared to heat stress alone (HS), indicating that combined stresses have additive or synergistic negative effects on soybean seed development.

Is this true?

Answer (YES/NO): NO